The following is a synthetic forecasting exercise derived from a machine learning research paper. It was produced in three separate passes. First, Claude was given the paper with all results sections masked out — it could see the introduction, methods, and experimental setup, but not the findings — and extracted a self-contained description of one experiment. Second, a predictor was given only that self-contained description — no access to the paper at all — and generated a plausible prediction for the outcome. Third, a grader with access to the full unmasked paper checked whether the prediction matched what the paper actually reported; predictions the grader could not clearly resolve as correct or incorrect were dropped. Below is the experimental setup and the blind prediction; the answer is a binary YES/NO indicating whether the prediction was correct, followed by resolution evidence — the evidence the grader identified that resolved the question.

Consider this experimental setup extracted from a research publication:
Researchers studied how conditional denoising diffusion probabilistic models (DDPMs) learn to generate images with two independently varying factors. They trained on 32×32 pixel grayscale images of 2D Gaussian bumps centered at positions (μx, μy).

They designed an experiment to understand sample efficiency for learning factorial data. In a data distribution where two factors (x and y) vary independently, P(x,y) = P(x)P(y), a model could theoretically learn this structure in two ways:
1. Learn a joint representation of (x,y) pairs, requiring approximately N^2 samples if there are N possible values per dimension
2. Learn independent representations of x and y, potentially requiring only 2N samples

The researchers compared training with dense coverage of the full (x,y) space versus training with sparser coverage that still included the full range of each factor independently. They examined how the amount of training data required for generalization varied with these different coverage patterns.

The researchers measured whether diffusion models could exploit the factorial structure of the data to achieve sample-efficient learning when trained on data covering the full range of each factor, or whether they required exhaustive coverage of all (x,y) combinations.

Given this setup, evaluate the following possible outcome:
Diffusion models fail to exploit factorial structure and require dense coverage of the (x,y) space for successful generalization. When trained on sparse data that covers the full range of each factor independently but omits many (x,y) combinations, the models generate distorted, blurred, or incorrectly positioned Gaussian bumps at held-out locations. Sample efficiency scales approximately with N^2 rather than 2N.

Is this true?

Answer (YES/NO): NO